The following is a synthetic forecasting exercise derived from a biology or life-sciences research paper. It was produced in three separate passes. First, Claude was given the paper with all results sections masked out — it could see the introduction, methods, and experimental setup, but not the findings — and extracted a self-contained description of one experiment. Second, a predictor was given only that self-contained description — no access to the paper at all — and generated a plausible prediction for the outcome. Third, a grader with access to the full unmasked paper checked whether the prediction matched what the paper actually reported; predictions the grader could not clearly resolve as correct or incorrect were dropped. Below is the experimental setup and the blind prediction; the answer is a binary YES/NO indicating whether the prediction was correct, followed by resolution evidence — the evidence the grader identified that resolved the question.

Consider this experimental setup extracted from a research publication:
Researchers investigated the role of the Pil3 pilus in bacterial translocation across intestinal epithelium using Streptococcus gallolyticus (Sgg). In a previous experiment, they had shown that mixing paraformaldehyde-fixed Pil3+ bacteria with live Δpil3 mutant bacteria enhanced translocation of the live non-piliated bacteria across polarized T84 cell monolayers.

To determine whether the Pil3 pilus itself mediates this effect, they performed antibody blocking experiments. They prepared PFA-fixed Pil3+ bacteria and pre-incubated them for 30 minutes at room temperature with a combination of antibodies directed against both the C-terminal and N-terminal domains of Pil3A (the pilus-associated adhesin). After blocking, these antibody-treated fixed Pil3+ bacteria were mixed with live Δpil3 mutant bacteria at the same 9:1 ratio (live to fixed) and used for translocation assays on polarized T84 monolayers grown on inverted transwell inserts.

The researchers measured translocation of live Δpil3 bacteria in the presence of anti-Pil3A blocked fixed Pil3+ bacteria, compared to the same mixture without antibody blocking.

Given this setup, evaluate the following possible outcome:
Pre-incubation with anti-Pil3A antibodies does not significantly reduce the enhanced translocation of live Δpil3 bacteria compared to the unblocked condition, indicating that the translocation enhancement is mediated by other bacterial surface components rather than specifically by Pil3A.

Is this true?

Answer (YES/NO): NO